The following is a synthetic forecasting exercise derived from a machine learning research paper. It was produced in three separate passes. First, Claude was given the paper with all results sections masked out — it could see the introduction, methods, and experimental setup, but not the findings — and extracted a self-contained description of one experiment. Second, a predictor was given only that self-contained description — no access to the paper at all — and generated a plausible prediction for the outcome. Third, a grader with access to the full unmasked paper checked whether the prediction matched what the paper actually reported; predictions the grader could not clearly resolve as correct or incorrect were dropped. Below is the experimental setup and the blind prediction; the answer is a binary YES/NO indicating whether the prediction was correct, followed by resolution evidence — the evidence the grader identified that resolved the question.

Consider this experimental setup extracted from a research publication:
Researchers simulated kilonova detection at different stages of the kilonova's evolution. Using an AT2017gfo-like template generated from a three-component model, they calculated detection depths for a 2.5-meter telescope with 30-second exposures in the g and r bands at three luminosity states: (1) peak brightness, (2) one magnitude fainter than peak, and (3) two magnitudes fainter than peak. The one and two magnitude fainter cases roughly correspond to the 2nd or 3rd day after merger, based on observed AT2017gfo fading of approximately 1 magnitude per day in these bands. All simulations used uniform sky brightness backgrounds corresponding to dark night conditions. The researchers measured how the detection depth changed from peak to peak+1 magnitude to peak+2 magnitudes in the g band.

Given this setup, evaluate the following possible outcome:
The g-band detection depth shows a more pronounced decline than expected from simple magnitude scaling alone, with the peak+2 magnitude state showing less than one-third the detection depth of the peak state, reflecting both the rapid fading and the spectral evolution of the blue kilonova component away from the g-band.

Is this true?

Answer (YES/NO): NO